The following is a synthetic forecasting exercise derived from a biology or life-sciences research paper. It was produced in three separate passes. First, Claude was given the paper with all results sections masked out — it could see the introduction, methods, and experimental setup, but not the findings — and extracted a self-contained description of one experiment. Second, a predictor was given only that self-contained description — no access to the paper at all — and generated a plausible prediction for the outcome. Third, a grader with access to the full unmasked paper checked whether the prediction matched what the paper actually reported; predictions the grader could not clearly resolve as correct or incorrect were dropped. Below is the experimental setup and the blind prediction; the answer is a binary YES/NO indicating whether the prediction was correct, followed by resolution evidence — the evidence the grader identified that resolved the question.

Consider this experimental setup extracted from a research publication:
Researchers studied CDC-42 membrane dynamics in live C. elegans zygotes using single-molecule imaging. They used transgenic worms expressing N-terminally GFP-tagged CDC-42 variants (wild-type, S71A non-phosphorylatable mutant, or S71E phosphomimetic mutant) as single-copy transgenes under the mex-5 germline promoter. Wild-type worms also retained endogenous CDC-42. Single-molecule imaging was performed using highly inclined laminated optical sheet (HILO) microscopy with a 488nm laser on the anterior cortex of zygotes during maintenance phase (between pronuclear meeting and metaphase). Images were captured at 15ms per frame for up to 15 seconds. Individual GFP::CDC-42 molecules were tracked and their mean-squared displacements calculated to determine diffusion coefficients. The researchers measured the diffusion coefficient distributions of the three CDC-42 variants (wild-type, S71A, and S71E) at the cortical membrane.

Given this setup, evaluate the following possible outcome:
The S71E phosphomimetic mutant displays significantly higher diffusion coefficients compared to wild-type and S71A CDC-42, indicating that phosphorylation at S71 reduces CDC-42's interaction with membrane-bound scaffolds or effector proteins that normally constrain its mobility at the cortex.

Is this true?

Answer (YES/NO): YES